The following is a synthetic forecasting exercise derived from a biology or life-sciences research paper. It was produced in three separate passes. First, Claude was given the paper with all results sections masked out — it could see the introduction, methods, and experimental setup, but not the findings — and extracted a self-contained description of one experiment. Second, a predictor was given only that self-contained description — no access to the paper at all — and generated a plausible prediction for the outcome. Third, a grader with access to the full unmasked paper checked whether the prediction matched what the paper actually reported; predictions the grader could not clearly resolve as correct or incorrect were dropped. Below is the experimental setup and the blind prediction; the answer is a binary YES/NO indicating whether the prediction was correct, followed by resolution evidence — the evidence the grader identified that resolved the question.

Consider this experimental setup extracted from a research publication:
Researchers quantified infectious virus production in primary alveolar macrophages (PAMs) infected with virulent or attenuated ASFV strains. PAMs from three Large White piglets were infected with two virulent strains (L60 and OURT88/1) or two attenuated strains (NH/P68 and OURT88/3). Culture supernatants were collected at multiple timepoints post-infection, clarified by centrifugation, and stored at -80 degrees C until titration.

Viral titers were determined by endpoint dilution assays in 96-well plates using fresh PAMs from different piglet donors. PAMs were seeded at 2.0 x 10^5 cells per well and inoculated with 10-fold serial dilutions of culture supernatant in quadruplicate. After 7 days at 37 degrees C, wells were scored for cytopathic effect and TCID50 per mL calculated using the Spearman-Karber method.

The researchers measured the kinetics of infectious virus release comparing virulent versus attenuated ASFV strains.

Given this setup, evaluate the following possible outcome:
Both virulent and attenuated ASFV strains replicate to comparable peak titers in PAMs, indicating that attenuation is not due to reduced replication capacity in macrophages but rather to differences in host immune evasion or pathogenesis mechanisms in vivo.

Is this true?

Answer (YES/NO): YES